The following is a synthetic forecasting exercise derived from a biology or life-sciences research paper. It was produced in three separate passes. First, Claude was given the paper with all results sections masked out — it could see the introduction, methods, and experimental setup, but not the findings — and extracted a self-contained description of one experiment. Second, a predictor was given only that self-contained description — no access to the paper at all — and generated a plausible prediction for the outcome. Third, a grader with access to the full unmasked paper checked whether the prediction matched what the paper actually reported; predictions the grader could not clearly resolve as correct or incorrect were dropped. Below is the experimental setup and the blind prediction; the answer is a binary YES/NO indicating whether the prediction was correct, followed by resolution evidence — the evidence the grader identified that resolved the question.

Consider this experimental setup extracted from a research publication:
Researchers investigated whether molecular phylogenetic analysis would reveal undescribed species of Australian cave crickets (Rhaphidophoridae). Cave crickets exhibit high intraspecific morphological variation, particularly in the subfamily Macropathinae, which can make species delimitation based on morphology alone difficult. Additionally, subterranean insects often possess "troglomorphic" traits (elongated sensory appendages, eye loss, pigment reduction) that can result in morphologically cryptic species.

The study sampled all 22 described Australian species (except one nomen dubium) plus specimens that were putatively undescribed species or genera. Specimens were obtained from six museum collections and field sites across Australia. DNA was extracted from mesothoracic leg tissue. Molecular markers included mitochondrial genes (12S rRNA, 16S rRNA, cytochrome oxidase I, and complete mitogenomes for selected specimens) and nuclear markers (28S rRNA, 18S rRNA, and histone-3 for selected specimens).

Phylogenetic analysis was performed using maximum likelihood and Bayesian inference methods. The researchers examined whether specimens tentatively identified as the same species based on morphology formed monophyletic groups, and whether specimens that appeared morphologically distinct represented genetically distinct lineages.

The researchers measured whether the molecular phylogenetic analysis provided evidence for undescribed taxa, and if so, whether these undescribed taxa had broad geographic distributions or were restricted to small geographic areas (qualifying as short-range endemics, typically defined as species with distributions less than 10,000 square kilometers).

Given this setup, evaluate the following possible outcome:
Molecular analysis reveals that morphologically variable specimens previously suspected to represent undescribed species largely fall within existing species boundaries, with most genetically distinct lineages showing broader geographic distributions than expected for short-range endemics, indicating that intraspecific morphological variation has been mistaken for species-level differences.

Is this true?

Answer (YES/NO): NO